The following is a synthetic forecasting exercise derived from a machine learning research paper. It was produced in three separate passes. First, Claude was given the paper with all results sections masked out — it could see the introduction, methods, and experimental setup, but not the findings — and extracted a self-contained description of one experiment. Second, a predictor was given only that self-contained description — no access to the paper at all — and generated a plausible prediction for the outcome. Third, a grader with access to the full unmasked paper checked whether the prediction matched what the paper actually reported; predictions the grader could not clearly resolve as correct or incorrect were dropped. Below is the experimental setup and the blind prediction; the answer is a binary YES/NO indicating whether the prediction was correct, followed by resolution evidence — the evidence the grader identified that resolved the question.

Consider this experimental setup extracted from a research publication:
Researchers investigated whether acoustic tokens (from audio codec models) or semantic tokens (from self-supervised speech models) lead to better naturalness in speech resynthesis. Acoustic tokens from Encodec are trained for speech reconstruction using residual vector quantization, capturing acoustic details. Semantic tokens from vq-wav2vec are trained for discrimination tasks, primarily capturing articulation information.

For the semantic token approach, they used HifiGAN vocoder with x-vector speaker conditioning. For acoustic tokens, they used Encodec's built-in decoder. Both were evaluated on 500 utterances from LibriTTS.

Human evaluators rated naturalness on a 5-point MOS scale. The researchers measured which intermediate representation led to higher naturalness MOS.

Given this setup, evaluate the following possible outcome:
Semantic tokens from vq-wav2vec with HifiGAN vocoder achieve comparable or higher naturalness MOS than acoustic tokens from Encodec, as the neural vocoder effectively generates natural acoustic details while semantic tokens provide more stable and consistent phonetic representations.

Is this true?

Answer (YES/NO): YES